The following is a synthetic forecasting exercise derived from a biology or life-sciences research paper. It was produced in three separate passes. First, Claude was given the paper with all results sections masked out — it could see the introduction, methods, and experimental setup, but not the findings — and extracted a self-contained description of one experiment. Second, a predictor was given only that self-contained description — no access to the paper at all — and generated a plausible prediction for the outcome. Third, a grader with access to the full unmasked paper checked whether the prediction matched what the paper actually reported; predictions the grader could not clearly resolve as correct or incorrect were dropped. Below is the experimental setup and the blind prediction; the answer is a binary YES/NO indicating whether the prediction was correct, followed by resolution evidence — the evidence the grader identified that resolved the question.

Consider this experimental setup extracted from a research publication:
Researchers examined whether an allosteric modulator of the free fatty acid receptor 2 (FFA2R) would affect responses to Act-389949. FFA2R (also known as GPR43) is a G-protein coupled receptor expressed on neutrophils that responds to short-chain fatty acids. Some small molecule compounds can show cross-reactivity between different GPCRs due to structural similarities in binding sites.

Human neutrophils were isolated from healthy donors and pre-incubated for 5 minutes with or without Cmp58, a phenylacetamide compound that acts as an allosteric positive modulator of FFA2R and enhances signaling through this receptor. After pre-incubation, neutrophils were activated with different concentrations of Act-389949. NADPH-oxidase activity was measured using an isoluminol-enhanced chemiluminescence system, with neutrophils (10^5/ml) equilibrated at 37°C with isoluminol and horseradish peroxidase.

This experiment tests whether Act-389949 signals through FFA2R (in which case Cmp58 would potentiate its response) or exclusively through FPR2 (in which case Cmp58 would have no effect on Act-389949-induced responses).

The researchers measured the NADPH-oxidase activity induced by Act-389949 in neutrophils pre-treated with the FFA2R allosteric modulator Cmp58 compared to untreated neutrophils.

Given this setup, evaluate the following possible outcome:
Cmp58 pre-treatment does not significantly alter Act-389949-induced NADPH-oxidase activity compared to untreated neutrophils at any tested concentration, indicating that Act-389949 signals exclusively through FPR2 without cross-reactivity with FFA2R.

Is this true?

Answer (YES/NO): NO